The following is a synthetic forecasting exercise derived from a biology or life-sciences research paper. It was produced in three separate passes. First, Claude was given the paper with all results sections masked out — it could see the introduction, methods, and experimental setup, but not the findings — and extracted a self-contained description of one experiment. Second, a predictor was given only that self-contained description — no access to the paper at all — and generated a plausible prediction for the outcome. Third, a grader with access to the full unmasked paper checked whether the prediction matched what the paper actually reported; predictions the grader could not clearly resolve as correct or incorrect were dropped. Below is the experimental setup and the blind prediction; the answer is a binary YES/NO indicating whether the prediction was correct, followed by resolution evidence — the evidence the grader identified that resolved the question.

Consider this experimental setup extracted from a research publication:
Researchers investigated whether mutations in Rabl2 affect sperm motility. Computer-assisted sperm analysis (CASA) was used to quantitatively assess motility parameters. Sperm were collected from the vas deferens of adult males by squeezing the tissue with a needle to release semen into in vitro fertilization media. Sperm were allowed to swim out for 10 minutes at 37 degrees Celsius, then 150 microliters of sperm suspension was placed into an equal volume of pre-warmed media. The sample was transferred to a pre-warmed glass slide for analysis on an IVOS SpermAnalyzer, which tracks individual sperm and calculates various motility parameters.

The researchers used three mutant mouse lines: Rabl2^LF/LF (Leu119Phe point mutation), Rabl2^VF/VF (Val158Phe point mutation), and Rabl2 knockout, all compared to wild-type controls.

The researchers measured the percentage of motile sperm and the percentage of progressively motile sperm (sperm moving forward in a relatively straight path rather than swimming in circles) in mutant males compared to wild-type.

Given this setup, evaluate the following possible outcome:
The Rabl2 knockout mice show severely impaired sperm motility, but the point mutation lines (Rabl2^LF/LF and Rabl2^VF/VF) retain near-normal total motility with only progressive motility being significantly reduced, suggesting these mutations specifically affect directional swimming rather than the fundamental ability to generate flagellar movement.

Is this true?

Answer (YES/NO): NO